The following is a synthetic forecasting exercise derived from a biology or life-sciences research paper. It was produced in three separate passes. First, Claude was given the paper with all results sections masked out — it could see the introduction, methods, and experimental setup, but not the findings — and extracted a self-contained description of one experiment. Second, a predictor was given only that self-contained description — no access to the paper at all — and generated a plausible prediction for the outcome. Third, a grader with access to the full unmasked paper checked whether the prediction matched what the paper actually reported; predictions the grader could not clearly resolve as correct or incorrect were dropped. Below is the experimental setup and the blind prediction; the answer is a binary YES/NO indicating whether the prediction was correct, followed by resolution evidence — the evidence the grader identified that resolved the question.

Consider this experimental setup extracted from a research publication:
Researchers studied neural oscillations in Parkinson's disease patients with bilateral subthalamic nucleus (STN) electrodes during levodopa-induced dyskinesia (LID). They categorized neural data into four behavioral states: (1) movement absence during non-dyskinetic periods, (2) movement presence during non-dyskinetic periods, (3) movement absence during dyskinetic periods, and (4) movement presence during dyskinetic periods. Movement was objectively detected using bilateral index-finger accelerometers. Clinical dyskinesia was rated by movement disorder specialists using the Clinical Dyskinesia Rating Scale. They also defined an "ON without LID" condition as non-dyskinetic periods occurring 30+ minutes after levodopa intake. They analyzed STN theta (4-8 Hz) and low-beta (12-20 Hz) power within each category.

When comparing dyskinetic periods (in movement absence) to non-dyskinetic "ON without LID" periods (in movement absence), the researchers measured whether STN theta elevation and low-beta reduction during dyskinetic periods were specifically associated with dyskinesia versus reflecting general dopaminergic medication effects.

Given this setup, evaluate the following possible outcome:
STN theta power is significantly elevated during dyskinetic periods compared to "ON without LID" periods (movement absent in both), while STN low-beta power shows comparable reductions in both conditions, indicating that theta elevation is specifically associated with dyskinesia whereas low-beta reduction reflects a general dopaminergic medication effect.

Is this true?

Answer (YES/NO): NO